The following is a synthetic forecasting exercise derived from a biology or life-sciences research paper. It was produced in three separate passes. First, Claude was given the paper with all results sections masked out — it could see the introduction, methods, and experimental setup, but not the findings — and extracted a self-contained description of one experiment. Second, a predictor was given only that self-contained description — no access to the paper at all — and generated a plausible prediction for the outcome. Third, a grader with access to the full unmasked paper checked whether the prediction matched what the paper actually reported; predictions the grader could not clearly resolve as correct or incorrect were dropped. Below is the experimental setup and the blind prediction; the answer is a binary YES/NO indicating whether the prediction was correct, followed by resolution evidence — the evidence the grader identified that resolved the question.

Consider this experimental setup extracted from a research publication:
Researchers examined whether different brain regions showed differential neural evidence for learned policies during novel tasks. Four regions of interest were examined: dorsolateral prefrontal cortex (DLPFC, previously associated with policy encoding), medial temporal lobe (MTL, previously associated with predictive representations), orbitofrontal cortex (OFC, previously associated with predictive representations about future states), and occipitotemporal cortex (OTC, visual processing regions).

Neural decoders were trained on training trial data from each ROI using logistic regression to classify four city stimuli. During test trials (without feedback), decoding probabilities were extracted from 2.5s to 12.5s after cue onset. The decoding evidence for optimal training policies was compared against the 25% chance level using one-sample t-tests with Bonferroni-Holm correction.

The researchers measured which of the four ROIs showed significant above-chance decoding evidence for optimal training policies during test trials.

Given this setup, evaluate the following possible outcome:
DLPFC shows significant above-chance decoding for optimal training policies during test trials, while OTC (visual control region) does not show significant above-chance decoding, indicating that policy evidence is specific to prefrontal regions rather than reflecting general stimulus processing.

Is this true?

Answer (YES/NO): NO